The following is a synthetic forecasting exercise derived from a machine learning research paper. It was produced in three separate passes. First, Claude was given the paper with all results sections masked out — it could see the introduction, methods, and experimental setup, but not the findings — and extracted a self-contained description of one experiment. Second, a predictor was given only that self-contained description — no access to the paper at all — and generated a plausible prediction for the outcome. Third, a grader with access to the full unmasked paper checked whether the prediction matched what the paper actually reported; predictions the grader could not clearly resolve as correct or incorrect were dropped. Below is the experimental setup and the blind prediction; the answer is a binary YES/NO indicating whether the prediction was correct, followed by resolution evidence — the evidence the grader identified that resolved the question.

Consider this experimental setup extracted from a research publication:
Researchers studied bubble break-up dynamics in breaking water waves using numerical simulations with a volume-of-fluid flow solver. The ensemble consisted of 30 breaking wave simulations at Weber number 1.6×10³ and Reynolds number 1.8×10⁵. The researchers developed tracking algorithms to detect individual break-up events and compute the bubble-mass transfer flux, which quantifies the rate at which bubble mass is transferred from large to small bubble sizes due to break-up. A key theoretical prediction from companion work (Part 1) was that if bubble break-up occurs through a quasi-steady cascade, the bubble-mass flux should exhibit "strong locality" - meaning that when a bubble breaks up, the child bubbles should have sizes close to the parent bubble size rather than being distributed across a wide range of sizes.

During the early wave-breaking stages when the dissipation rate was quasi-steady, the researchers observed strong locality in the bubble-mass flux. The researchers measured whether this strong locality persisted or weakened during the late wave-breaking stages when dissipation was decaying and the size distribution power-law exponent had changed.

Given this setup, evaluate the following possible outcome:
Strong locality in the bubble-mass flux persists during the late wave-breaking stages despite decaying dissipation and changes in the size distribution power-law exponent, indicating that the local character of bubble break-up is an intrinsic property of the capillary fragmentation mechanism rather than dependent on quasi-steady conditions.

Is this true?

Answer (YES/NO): YES